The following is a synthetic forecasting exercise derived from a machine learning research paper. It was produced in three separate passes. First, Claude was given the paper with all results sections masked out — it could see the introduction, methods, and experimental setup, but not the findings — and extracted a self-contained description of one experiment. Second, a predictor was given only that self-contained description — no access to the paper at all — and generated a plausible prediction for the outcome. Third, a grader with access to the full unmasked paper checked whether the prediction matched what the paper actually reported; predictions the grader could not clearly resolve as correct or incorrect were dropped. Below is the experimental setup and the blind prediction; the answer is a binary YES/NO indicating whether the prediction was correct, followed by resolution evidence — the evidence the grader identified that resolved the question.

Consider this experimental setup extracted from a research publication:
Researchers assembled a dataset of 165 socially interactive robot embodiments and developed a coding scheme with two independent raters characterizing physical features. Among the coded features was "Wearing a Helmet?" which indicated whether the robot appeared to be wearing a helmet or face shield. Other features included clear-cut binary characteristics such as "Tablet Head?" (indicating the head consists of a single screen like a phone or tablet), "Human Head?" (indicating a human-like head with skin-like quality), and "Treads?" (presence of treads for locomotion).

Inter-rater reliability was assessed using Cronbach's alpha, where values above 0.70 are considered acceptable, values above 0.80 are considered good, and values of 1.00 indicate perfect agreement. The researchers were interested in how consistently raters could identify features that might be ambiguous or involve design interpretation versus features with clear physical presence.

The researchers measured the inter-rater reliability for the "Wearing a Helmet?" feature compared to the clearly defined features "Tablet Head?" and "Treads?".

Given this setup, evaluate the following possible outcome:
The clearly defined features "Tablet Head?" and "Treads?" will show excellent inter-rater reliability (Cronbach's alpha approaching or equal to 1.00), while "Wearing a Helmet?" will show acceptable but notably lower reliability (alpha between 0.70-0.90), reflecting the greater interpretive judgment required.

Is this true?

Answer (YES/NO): NO